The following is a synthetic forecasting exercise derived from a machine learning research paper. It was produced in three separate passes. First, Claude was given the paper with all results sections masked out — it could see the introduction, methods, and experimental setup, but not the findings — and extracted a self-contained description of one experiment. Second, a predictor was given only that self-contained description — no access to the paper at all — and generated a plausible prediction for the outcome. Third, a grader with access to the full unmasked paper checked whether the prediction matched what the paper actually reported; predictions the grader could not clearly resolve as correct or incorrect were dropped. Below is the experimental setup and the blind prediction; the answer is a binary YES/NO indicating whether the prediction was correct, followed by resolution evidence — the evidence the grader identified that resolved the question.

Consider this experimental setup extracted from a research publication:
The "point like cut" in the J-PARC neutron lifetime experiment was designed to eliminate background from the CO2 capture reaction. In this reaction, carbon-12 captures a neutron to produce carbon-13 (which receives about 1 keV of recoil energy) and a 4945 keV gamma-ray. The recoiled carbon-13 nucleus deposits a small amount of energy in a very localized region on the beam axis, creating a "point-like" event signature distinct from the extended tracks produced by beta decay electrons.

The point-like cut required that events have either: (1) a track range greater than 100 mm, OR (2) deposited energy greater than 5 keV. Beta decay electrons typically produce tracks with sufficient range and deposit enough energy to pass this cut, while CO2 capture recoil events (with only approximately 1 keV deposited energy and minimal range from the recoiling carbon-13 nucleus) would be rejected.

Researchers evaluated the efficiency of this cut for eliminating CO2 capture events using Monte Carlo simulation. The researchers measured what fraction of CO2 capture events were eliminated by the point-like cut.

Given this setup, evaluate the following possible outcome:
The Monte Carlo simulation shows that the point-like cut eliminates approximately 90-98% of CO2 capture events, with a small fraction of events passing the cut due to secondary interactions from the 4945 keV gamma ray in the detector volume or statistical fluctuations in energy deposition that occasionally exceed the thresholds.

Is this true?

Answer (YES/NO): NO